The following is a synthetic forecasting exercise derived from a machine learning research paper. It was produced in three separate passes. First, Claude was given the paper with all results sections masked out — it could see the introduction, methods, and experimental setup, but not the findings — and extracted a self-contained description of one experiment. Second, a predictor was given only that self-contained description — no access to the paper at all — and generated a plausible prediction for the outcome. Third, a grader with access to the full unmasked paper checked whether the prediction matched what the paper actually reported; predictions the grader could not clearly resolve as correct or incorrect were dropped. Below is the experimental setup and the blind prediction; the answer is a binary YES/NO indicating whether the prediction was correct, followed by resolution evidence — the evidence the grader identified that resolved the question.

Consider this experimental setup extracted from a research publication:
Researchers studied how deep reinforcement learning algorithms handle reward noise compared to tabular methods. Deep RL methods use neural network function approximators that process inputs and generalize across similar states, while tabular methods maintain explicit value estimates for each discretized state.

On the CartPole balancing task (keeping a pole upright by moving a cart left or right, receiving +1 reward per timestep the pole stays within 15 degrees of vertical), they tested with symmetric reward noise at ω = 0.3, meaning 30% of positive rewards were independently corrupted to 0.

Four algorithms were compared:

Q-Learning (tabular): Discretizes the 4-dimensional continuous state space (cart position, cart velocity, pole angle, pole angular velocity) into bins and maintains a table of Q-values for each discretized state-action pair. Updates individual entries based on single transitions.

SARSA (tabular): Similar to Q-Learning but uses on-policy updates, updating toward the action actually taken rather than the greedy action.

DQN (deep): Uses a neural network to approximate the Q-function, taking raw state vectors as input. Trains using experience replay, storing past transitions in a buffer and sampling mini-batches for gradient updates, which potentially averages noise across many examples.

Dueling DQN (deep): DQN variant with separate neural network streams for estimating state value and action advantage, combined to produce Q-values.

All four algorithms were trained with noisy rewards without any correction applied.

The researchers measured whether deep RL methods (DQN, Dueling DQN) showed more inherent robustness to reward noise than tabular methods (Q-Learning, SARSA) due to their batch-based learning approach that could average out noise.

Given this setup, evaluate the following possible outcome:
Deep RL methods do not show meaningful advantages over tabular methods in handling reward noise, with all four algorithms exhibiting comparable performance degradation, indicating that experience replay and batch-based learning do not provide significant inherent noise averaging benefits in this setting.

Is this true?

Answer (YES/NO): NO